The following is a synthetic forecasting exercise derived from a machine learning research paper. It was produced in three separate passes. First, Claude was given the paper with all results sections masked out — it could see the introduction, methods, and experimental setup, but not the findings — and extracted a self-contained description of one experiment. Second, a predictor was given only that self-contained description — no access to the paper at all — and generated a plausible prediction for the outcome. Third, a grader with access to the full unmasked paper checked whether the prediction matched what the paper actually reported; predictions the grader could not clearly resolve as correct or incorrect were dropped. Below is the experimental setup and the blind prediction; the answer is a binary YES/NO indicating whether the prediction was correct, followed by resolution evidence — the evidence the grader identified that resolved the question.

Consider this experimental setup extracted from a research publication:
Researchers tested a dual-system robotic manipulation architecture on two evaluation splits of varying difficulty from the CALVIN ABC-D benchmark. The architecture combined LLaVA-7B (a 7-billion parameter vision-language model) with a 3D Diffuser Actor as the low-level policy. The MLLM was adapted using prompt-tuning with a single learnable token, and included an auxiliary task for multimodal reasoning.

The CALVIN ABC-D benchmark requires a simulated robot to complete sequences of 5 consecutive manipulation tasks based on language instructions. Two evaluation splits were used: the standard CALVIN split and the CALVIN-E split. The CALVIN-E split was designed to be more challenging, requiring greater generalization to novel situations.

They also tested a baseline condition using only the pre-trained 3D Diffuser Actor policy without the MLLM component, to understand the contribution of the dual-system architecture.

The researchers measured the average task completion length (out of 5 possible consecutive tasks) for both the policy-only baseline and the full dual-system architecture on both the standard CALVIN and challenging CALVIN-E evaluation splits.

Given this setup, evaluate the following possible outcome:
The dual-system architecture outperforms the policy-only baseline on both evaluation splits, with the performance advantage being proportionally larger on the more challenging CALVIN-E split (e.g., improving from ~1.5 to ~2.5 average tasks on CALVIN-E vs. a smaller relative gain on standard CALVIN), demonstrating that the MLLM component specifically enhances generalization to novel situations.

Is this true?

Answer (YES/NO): YES